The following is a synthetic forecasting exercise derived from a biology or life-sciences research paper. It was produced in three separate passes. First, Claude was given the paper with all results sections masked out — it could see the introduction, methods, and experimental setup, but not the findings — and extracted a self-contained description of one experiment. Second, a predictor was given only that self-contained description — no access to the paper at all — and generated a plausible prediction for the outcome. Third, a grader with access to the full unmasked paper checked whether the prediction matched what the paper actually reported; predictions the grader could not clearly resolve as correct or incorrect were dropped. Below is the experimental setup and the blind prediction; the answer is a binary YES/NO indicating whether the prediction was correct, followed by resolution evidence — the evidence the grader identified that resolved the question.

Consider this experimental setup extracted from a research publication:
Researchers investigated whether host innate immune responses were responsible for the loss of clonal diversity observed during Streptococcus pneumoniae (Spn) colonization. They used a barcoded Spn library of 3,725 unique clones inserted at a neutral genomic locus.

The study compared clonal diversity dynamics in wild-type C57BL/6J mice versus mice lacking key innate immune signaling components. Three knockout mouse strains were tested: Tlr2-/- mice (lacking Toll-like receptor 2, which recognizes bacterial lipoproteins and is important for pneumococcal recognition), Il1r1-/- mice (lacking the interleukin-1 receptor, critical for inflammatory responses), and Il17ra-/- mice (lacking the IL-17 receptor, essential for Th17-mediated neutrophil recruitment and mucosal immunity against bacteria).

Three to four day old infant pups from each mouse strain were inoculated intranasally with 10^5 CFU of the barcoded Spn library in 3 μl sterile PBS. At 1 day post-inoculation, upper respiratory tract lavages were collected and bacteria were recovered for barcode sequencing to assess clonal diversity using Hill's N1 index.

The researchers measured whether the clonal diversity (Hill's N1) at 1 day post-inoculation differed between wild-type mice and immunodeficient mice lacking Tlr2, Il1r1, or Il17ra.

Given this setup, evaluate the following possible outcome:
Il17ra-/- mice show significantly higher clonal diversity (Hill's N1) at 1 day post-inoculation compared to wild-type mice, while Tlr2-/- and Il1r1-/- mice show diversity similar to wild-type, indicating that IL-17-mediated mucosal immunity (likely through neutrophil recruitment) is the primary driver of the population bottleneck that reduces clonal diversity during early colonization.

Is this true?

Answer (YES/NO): NO